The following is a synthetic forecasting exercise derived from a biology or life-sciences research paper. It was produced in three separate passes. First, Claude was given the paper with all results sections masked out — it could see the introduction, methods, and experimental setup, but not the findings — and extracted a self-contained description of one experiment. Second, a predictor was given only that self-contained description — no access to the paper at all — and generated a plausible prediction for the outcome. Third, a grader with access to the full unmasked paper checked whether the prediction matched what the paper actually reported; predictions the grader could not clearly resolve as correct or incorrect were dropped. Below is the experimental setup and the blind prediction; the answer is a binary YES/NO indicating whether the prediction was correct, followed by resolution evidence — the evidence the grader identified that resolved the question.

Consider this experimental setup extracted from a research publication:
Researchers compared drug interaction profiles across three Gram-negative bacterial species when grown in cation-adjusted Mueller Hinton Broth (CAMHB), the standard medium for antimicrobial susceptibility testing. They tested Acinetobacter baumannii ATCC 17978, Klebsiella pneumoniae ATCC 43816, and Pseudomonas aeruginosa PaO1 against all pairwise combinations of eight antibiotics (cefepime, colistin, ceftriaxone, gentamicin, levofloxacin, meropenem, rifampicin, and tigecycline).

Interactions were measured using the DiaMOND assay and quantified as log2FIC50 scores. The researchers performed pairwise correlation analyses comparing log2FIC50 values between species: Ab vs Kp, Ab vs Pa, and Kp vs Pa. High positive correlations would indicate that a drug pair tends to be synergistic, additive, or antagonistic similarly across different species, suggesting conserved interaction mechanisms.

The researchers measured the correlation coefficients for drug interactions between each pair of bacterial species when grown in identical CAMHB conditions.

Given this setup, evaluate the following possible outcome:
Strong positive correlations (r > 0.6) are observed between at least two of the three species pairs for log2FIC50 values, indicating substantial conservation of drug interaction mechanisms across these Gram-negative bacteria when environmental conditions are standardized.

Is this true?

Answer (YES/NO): NO